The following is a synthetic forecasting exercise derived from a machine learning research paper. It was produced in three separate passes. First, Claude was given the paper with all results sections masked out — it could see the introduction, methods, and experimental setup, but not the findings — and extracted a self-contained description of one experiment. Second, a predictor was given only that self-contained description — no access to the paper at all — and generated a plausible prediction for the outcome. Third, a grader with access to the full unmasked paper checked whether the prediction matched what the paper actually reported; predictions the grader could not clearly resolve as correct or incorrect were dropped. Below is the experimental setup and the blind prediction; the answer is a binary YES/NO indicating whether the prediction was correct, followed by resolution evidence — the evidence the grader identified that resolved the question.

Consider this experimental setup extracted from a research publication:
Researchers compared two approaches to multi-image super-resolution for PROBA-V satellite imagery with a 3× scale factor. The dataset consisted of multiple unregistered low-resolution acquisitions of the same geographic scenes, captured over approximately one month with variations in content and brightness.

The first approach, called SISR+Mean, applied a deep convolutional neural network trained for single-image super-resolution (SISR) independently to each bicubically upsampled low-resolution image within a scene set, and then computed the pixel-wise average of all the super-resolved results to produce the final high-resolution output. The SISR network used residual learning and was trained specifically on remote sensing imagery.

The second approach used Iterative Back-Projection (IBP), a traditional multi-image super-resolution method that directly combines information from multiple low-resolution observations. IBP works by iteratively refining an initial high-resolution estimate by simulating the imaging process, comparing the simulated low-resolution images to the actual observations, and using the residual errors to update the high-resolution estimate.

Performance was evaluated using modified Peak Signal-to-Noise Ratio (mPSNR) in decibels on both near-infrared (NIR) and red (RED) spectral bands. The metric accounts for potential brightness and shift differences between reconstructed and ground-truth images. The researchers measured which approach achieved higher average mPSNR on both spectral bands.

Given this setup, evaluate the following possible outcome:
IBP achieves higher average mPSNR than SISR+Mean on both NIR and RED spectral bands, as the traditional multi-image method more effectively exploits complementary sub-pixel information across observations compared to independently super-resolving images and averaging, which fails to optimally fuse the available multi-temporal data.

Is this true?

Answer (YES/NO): NO